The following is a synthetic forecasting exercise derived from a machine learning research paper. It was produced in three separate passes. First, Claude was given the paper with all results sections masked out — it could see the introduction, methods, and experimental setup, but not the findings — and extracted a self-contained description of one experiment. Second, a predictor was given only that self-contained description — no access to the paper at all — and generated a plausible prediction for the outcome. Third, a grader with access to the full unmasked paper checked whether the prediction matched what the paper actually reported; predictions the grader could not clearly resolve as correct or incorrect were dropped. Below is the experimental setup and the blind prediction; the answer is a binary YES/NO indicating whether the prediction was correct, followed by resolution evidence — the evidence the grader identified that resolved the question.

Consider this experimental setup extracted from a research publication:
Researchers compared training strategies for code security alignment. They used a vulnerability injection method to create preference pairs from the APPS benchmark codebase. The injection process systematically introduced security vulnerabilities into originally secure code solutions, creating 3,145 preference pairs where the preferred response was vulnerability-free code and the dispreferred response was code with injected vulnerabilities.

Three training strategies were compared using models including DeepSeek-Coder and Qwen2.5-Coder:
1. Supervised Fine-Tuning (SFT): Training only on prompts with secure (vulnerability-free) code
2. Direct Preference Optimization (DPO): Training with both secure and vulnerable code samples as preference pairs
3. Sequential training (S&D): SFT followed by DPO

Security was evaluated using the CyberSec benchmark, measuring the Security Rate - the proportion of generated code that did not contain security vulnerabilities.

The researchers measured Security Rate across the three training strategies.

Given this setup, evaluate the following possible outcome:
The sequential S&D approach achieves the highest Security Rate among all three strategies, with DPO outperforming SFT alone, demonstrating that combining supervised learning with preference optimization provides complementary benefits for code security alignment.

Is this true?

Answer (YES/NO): NO